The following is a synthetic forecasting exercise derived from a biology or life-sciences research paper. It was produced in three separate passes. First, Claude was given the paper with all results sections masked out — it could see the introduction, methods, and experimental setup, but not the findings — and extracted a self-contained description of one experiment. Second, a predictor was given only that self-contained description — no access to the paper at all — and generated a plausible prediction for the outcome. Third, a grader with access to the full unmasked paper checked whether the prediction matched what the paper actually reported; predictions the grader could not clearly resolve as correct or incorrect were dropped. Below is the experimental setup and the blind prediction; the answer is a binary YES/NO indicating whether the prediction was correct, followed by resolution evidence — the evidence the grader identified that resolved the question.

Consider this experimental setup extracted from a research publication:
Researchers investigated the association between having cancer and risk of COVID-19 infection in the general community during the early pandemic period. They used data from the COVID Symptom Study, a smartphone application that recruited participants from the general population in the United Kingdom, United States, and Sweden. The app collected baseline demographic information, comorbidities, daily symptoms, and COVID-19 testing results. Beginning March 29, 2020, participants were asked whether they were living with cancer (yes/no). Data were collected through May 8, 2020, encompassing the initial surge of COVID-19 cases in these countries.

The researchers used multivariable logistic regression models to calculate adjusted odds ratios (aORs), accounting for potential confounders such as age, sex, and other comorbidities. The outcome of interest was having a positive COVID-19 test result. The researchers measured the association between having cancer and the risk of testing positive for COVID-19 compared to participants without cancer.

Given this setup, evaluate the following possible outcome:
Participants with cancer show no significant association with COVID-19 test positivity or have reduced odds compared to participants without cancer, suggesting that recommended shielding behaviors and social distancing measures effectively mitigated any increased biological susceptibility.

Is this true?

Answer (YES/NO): NO